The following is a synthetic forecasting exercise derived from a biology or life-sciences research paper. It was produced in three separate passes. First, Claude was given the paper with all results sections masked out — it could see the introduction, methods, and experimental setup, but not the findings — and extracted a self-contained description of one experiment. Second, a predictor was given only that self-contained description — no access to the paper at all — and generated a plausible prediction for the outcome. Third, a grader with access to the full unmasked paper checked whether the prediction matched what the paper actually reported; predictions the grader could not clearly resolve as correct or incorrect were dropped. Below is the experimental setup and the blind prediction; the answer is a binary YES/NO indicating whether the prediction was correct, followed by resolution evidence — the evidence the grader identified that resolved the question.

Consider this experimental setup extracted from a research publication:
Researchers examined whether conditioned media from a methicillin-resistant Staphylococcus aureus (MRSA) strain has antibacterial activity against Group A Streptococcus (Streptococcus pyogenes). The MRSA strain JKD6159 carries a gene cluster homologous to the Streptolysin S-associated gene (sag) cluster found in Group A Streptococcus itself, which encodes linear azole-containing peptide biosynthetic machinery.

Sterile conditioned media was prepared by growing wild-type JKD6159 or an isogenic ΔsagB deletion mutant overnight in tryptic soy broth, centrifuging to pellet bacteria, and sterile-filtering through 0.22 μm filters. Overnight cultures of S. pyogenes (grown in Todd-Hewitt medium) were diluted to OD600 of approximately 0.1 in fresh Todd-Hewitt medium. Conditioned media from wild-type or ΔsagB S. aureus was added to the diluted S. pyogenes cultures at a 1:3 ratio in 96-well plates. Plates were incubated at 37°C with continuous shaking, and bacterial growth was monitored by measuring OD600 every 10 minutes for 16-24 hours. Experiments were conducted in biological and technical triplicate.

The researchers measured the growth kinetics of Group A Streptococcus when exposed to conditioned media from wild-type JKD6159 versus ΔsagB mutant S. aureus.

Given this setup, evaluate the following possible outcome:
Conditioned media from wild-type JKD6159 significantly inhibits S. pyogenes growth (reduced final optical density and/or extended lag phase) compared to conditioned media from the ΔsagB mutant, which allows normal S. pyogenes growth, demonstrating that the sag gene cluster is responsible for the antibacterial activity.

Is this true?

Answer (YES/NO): NO